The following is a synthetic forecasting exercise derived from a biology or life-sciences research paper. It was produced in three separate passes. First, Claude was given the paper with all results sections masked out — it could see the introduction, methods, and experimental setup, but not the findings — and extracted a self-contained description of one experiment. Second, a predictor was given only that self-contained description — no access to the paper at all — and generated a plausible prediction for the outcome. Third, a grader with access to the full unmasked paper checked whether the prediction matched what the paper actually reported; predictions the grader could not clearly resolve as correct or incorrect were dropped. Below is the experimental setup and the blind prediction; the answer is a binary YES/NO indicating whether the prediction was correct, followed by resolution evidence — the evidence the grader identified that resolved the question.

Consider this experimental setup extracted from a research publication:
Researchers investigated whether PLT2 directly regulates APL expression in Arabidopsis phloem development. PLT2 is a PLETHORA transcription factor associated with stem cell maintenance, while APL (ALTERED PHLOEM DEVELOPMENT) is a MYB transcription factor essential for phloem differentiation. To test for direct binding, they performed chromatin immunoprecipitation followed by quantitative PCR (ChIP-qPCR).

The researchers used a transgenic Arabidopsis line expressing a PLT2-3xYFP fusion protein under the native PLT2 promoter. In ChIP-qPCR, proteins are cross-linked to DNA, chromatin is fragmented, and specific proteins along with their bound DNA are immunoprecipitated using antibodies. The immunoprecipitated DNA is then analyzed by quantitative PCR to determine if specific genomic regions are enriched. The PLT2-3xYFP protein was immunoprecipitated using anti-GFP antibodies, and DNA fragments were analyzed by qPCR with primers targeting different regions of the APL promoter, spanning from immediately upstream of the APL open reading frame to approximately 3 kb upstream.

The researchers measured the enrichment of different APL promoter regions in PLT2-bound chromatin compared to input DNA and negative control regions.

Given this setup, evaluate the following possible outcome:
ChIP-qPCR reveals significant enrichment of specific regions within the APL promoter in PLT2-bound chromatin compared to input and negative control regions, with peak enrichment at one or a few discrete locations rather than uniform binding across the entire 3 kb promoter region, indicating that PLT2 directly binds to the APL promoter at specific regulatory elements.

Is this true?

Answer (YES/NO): YES